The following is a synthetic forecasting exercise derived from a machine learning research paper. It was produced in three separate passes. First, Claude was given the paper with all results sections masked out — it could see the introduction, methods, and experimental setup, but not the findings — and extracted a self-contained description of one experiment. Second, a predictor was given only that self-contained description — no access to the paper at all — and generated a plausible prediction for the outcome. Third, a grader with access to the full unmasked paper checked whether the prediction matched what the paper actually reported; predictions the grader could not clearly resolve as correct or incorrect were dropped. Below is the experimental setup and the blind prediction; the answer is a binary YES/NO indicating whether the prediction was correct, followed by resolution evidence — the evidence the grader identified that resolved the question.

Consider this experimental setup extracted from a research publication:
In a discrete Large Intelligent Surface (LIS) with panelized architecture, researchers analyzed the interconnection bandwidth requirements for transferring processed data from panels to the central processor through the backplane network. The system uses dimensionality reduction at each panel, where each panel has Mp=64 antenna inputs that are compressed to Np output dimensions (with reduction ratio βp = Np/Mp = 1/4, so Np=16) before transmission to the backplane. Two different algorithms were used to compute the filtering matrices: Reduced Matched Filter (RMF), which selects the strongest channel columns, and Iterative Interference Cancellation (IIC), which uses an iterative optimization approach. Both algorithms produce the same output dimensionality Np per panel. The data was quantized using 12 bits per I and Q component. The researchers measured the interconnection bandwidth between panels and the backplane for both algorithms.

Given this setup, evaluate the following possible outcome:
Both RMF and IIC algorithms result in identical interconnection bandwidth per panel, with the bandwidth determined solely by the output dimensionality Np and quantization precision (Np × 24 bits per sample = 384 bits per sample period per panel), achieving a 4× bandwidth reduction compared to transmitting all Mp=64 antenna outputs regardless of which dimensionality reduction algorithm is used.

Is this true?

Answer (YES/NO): YES